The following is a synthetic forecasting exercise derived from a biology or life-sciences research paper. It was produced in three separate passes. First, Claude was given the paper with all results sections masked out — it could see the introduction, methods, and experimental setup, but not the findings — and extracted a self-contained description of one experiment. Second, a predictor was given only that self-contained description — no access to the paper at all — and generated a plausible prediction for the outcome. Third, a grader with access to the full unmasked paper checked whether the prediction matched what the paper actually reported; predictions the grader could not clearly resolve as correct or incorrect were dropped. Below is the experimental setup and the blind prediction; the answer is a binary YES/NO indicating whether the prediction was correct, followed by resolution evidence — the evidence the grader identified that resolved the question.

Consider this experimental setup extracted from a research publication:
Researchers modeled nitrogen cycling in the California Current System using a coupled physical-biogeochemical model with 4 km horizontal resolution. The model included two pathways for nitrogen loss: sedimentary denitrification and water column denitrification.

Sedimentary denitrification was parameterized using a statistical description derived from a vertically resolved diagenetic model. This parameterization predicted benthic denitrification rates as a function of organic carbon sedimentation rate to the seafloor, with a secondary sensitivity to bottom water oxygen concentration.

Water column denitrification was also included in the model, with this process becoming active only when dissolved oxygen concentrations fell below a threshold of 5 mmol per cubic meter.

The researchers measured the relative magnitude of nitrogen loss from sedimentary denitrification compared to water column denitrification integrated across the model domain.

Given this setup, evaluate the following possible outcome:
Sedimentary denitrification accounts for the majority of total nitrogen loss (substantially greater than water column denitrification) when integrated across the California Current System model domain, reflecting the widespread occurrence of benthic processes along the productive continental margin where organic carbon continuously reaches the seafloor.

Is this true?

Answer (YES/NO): YES